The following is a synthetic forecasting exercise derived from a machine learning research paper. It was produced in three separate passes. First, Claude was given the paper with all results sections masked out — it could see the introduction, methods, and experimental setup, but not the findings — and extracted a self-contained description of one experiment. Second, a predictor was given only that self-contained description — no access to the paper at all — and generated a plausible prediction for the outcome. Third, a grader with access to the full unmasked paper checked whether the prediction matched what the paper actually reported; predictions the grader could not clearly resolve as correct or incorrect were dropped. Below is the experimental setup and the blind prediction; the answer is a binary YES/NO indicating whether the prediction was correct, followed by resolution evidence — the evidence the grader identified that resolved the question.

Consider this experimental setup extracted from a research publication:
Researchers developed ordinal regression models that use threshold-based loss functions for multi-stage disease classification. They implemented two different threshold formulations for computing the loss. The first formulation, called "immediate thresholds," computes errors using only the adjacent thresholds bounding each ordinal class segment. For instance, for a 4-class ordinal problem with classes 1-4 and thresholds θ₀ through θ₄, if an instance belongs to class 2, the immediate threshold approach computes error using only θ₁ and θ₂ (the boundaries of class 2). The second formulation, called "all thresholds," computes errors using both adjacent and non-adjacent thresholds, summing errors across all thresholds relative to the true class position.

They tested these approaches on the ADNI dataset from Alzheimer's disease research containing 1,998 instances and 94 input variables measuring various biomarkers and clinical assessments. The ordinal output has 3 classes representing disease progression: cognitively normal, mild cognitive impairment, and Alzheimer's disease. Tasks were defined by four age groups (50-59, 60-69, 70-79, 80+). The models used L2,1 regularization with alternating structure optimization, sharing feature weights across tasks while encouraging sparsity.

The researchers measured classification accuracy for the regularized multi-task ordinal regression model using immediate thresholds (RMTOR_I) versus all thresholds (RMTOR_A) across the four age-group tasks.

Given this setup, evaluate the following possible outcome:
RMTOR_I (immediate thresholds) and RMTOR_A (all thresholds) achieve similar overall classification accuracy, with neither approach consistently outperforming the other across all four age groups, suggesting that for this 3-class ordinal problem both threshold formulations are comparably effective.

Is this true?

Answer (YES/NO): NO